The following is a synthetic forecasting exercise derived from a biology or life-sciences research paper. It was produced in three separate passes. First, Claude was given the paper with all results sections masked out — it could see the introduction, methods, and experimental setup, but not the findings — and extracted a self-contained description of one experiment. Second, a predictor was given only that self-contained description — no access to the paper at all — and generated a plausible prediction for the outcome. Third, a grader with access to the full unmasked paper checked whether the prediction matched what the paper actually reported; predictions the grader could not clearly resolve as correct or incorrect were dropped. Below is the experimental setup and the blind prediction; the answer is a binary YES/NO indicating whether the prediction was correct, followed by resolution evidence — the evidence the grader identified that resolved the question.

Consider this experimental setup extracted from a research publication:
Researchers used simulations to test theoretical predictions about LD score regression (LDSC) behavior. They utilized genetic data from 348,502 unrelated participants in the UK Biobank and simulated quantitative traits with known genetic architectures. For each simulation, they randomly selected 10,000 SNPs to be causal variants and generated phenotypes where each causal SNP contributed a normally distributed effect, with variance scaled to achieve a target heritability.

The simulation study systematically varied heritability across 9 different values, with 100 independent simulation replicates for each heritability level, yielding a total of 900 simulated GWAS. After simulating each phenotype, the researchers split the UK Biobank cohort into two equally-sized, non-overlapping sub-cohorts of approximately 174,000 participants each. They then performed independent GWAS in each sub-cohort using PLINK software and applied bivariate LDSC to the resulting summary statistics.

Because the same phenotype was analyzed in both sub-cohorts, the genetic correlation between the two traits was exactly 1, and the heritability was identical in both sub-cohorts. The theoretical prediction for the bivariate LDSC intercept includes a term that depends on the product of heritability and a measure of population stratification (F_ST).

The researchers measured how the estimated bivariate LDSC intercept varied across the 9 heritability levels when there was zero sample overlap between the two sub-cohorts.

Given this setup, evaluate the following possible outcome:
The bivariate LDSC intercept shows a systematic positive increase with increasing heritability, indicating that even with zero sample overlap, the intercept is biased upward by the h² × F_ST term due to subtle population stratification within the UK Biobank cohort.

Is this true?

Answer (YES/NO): YES